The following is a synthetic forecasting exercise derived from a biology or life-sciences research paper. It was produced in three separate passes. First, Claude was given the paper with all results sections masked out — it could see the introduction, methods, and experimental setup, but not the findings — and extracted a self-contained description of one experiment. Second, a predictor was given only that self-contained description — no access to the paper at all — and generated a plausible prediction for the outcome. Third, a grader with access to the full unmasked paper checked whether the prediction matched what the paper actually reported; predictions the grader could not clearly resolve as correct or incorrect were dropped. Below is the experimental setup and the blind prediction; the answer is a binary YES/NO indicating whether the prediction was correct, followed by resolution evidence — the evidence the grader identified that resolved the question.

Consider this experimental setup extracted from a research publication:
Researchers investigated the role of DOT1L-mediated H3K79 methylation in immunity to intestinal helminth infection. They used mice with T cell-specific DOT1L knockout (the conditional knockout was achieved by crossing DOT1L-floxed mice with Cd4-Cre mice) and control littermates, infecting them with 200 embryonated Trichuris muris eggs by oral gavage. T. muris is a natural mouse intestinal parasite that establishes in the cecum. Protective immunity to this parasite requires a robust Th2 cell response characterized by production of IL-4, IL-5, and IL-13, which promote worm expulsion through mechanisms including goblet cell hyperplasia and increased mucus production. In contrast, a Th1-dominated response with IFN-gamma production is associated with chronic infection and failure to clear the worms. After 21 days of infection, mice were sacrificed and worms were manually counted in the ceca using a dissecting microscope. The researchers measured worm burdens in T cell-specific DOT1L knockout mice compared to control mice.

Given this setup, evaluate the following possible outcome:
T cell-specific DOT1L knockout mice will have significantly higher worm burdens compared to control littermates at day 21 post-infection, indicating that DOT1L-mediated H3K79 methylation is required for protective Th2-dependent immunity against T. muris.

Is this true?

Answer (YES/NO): YES